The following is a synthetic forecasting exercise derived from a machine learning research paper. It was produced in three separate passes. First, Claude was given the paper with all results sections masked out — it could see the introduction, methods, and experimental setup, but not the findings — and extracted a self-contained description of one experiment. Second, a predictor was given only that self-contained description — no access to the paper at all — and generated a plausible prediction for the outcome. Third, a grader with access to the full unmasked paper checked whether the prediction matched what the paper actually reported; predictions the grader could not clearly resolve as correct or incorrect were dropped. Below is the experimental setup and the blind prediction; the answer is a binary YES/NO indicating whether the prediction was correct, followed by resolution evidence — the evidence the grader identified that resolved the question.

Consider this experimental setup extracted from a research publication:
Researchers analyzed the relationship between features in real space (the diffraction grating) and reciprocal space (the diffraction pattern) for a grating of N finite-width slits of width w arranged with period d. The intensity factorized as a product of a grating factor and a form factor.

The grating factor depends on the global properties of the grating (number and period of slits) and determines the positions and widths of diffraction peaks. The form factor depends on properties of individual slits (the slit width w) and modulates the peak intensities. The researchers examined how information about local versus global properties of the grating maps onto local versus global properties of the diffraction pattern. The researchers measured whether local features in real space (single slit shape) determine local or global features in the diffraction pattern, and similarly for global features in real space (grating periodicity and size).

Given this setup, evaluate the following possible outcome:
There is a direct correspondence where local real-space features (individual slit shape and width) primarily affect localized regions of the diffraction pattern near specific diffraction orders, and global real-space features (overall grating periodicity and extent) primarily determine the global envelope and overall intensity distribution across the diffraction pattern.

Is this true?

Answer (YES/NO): NO